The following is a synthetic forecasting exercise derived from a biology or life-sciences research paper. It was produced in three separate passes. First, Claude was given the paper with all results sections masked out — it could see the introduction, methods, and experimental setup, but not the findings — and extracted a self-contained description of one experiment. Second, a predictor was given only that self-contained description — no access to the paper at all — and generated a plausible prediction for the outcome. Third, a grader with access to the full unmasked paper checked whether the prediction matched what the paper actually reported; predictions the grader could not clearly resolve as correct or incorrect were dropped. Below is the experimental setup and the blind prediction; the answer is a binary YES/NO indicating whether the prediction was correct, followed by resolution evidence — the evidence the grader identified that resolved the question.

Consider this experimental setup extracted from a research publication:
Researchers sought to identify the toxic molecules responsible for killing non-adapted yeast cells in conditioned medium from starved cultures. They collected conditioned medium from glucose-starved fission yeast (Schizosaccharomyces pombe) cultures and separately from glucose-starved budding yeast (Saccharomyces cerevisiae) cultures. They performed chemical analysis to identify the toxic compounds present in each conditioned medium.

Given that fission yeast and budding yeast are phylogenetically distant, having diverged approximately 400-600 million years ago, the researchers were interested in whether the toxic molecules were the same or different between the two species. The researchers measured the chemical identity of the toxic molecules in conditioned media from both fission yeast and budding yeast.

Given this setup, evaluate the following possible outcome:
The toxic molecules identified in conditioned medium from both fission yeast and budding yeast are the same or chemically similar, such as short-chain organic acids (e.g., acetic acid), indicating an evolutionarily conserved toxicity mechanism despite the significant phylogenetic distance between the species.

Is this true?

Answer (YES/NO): YES